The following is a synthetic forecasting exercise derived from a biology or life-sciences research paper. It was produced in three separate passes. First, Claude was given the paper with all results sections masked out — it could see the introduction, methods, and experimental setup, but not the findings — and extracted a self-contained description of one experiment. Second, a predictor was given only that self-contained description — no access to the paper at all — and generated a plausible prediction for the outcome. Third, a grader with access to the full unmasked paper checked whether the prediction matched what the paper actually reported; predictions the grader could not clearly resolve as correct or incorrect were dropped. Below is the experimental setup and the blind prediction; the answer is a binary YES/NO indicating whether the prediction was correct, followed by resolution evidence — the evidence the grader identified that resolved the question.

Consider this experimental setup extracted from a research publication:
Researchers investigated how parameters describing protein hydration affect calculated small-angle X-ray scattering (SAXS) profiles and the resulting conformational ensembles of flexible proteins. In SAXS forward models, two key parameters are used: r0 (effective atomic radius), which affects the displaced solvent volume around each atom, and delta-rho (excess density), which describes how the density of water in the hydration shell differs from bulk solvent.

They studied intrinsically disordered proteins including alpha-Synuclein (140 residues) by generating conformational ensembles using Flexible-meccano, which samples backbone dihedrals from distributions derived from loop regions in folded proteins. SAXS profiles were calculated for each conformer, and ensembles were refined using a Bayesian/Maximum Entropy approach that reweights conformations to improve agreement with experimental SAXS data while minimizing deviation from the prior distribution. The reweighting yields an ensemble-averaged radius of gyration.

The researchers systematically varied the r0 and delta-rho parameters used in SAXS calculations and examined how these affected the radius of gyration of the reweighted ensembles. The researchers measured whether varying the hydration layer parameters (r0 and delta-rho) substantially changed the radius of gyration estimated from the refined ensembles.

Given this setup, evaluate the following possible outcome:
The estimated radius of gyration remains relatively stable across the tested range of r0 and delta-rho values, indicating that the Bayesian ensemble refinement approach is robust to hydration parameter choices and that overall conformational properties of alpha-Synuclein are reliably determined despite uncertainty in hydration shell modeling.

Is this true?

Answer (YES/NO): NO